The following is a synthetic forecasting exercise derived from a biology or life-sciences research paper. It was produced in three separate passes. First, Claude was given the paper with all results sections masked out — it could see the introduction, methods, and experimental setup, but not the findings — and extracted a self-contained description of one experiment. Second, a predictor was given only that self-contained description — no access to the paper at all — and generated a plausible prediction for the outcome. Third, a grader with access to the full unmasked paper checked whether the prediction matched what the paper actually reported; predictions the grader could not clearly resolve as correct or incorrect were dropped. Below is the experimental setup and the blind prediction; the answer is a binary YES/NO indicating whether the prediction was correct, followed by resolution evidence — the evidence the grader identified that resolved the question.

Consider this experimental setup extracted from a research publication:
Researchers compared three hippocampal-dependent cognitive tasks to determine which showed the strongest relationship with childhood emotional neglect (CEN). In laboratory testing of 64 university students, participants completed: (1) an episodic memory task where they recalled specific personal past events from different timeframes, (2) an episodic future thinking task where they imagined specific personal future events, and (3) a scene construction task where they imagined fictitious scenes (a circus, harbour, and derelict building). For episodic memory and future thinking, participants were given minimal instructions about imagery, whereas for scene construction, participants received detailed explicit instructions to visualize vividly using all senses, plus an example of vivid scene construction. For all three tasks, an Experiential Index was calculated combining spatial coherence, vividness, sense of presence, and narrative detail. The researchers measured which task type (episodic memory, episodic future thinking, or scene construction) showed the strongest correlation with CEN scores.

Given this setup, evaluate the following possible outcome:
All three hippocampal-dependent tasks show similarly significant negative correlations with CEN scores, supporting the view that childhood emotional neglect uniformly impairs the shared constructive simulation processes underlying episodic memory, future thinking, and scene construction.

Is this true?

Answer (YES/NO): NO